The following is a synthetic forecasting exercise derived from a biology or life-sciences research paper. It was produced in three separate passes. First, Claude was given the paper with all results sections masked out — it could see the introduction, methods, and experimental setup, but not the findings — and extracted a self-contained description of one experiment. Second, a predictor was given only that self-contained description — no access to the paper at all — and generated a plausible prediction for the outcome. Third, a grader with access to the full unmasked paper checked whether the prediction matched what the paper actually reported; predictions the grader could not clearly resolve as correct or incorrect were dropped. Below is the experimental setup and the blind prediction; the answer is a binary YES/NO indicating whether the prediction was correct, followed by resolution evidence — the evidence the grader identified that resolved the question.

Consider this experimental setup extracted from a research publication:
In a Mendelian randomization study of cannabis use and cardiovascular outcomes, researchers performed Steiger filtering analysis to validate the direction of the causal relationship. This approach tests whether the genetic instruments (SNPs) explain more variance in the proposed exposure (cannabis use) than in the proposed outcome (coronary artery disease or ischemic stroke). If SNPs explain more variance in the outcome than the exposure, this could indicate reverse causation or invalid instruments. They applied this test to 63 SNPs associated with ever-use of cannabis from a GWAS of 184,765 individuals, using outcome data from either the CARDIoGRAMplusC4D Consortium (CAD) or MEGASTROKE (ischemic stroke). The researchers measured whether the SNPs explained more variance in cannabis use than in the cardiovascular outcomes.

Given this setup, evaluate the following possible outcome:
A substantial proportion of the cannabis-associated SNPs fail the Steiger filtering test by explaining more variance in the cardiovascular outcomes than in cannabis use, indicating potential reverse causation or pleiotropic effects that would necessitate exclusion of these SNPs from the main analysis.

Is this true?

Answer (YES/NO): NO